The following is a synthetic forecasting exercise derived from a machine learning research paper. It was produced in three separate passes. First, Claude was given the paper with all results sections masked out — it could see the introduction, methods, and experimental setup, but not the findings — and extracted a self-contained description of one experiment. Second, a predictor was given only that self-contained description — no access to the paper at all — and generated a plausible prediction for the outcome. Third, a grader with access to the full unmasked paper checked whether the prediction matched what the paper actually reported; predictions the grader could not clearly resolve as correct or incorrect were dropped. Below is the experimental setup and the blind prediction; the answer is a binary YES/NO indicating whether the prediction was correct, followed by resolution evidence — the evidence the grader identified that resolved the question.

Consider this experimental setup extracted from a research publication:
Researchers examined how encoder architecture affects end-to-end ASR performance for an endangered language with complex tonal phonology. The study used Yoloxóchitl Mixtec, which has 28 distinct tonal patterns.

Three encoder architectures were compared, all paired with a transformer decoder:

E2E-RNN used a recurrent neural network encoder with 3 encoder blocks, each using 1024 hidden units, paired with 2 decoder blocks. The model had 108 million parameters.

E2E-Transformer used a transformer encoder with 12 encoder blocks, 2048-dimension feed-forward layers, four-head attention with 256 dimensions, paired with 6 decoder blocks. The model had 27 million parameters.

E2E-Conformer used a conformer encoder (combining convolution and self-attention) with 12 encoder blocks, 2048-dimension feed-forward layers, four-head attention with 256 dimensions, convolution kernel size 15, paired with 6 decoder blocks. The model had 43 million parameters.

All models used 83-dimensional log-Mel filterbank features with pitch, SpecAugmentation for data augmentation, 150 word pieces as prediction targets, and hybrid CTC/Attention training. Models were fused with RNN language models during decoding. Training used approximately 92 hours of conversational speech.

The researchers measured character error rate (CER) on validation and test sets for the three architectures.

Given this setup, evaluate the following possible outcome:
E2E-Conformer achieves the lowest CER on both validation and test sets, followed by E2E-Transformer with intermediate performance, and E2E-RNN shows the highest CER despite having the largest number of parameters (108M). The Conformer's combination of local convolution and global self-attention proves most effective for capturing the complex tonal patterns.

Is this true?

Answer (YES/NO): YES